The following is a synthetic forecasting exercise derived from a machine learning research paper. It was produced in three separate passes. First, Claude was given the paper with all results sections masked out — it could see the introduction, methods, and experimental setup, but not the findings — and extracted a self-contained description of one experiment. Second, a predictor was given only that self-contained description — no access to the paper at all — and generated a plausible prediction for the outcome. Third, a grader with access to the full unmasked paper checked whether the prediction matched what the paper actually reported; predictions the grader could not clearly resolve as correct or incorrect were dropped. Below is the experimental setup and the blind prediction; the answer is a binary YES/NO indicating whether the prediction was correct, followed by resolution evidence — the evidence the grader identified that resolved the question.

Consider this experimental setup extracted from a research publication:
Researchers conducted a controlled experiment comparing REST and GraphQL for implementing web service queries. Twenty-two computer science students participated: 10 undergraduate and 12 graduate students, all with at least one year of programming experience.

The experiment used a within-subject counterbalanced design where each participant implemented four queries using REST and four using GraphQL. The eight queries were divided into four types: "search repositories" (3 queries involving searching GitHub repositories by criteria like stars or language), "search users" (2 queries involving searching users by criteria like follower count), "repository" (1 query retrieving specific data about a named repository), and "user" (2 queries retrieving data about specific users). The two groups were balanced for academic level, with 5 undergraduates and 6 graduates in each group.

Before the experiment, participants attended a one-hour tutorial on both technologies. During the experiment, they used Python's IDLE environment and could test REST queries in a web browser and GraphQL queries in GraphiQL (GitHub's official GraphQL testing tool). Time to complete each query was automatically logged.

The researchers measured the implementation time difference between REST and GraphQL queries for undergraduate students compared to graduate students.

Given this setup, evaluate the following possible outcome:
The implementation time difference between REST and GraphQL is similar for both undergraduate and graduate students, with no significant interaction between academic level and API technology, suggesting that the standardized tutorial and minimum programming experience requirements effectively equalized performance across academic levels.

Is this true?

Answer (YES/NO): NO